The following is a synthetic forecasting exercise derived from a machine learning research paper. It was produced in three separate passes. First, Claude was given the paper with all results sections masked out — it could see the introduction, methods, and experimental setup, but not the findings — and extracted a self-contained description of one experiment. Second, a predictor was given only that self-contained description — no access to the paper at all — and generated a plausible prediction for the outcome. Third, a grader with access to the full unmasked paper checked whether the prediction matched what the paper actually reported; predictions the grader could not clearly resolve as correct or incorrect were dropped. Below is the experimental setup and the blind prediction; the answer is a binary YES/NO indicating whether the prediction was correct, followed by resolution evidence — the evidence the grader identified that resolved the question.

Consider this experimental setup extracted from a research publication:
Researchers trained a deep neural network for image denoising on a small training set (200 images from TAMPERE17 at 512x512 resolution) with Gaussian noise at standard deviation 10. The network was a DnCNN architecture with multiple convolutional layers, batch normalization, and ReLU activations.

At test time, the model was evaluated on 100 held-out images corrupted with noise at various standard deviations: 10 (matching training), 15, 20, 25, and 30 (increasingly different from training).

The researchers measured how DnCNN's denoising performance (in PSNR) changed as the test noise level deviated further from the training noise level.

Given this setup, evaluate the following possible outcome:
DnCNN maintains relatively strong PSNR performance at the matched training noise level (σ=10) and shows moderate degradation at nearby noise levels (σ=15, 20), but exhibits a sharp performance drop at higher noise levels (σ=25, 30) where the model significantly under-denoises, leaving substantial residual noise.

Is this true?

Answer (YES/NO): NO